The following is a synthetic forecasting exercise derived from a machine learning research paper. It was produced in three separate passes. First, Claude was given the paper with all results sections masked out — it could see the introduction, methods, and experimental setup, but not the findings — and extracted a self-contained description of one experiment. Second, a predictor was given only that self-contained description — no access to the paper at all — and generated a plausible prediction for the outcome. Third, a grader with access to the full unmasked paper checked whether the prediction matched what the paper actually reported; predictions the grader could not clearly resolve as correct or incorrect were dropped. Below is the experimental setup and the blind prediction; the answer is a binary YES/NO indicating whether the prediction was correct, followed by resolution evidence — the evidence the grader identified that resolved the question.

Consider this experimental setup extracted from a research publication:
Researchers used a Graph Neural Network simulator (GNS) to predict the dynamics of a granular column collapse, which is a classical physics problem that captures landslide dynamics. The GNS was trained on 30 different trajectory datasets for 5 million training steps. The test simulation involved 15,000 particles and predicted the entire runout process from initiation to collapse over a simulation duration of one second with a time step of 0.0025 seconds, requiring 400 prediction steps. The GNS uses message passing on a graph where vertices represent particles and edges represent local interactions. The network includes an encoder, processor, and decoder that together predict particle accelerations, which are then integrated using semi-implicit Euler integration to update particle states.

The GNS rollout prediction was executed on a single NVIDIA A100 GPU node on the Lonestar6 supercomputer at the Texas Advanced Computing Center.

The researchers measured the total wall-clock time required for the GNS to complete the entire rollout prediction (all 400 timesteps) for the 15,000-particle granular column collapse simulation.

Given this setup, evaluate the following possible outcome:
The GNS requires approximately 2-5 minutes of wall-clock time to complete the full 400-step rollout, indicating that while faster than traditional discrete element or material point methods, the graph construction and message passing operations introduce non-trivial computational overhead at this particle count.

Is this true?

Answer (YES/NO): NO